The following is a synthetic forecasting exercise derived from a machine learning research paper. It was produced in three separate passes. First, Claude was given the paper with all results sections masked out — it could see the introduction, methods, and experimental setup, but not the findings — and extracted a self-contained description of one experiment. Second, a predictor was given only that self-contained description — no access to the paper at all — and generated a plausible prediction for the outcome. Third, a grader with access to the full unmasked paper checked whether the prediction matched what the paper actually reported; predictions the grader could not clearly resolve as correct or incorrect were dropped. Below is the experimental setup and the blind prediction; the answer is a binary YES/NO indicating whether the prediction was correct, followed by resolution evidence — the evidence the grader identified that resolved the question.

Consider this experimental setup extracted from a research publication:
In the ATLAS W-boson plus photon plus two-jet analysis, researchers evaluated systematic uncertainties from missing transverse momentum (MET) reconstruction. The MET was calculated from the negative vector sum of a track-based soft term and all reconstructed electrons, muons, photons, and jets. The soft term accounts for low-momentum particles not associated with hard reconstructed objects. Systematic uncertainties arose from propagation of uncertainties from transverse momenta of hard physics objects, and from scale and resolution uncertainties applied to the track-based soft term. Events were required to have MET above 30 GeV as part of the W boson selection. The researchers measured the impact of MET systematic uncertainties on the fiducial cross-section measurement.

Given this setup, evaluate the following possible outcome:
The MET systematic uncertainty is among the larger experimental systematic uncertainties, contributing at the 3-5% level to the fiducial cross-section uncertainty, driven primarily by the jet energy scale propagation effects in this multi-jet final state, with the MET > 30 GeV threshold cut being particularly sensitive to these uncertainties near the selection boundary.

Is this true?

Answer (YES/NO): NO